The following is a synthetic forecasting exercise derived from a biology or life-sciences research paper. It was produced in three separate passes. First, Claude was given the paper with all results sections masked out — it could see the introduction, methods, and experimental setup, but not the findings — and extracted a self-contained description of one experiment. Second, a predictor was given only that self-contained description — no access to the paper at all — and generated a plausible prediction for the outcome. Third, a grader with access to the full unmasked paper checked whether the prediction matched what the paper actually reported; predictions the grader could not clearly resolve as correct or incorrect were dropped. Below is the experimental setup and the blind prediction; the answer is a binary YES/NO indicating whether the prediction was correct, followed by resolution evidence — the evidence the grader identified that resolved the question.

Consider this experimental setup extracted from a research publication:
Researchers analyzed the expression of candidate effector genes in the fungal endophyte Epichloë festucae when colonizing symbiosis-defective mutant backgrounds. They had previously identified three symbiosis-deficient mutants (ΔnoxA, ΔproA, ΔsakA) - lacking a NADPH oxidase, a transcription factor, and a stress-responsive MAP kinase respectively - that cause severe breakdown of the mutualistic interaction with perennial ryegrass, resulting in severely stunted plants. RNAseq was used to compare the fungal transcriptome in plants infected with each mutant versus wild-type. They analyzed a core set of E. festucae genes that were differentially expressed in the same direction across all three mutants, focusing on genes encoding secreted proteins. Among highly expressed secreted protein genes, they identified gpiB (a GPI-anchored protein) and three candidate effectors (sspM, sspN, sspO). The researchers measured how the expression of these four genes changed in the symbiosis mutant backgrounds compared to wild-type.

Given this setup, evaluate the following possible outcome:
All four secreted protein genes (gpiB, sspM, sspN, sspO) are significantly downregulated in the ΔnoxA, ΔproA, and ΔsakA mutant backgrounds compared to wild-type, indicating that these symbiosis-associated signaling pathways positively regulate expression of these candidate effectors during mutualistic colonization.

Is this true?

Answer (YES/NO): YES